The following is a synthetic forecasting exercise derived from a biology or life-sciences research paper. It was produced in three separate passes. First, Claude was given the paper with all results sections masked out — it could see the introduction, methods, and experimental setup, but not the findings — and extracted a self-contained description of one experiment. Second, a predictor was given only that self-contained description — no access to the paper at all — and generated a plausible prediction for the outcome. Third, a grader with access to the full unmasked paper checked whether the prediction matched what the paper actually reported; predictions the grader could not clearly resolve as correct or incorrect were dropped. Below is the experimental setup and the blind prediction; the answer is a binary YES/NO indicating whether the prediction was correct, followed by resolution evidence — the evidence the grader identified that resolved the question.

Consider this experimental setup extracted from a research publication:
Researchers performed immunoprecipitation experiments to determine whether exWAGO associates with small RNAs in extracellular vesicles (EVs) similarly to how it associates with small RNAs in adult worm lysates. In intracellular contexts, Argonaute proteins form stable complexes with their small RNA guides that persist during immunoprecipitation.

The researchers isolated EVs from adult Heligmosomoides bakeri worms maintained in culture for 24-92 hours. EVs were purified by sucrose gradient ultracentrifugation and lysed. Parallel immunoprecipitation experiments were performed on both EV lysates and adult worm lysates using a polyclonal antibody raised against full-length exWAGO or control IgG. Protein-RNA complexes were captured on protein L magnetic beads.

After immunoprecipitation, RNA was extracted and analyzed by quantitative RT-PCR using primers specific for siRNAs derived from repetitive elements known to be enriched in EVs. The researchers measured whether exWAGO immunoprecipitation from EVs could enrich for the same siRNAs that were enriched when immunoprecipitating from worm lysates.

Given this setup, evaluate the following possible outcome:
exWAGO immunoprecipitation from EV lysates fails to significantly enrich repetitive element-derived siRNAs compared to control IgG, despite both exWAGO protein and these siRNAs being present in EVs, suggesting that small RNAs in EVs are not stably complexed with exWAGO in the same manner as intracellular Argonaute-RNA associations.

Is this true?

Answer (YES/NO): NO